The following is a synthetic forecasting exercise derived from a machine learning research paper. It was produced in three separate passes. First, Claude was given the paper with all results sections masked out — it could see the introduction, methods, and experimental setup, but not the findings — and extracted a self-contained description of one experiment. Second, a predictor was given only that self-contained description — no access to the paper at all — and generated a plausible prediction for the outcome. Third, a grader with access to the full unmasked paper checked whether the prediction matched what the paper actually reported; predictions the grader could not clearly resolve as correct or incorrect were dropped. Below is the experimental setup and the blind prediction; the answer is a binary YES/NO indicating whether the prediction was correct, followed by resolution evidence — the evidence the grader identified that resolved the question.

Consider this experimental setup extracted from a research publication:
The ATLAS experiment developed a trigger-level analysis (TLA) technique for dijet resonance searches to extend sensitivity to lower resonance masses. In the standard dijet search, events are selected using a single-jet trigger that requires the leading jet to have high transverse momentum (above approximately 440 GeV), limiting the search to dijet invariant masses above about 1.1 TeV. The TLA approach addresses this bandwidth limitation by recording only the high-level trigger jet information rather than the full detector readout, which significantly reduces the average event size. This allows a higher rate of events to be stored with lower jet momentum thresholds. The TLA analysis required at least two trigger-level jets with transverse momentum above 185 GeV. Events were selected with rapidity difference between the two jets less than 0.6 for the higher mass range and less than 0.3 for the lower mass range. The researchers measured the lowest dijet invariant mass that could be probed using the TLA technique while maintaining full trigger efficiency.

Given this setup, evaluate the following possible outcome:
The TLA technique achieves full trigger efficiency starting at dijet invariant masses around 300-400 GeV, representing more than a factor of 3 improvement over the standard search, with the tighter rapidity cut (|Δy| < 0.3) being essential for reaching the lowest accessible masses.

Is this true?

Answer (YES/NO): NO